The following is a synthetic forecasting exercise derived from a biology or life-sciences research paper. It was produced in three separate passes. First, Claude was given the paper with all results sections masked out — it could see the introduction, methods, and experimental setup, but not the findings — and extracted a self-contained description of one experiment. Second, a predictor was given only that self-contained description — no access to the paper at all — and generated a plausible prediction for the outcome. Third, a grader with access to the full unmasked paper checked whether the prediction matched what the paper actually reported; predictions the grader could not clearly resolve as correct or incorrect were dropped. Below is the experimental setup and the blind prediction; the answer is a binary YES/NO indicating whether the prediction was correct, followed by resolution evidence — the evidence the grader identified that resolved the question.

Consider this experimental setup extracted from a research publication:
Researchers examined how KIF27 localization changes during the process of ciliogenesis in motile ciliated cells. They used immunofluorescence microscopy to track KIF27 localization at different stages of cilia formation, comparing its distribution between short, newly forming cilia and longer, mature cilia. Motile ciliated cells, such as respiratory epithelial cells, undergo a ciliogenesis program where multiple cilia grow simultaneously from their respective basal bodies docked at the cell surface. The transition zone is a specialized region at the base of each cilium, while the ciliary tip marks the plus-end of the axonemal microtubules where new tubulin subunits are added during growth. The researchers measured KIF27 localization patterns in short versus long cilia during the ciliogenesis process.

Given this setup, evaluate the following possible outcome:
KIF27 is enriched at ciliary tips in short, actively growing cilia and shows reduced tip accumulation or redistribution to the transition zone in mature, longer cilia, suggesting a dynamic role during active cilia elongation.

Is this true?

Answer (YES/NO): YES